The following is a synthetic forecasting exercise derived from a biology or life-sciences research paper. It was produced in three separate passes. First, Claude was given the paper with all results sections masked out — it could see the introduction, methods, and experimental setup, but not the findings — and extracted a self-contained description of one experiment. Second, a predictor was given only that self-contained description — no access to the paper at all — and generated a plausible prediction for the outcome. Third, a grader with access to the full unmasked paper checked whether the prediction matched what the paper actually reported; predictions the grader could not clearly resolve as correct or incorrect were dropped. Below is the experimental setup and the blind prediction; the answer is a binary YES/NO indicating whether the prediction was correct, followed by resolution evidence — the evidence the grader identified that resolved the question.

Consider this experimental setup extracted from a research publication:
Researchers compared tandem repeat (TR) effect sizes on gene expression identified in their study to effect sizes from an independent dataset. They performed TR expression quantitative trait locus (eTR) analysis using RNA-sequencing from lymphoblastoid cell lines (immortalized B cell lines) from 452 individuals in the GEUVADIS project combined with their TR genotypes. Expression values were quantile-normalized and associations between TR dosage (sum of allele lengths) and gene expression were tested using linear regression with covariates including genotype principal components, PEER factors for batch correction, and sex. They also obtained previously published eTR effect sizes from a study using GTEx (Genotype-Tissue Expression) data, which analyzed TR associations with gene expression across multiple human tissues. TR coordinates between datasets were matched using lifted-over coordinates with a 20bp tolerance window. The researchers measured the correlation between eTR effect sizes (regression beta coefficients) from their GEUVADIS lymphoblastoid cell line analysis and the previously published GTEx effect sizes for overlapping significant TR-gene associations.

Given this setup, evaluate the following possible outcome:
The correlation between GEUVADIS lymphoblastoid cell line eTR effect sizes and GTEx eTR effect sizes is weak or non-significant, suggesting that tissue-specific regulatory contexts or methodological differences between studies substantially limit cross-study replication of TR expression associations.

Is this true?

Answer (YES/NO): NO